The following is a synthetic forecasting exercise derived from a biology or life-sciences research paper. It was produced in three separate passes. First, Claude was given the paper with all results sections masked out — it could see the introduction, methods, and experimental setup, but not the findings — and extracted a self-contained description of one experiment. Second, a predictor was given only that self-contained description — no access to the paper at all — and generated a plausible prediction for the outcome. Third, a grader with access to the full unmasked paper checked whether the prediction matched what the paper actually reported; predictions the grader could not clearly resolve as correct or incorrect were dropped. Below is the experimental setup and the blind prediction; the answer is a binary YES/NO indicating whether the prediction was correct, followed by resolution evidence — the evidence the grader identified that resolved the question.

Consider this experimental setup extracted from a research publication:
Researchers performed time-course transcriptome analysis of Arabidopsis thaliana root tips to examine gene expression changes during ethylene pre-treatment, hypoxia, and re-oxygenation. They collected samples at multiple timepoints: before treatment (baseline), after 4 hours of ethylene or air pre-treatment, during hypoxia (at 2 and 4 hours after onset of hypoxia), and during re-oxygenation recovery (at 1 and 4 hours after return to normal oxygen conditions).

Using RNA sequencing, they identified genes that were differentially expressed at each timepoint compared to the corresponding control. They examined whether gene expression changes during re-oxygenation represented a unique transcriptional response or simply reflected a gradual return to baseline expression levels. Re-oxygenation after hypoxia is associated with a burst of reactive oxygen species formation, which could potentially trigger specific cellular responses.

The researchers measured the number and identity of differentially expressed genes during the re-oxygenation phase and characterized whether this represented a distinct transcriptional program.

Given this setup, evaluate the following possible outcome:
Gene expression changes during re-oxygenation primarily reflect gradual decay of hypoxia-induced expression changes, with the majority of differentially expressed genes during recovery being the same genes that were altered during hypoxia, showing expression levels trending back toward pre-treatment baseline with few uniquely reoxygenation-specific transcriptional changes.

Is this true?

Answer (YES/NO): NO